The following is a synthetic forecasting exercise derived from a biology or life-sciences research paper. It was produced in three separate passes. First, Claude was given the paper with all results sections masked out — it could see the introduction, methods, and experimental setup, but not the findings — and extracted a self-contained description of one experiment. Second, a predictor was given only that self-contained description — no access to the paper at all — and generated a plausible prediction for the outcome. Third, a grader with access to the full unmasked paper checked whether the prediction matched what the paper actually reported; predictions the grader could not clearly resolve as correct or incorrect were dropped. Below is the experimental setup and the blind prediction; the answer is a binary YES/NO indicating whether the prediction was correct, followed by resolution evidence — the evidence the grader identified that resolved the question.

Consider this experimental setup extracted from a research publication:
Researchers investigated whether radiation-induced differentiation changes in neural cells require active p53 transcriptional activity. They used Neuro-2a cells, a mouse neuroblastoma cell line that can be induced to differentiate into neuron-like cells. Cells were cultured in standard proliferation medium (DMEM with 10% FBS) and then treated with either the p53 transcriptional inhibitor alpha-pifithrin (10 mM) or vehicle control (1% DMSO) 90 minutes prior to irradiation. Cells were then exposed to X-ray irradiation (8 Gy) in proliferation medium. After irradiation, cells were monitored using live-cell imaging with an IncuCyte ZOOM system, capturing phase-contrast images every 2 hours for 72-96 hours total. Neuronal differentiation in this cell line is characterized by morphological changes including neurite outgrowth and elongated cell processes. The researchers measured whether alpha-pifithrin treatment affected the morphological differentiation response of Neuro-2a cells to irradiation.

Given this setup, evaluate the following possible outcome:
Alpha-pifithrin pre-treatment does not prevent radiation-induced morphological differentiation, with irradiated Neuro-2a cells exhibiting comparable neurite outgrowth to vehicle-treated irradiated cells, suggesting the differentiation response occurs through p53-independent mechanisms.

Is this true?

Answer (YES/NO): NO